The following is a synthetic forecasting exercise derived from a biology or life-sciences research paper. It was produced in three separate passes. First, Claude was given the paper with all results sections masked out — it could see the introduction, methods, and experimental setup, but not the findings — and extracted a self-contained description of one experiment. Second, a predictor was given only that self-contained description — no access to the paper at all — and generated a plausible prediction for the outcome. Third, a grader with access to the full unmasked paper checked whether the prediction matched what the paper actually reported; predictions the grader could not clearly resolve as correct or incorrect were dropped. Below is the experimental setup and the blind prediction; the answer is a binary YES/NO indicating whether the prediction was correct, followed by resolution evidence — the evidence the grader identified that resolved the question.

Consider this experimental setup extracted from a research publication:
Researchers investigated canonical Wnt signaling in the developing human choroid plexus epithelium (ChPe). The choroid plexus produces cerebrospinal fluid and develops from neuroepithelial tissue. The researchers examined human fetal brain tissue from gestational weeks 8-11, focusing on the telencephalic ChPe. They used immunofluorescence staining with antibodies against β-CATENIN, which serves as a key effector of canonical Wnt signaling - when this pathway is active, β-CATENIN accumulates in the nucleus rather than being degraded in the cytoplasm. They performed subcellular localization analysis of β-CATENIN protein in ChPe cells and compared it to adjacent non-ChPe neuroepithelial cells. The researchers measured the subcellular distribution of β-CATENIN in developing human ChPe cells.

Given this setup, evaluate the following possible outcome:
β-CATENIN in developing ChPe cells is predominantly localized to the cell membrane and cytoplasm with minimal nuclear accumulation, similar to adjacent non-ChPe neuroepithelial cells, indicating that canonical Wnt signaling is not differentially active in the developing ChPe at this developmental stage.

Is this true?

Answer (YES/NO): NO